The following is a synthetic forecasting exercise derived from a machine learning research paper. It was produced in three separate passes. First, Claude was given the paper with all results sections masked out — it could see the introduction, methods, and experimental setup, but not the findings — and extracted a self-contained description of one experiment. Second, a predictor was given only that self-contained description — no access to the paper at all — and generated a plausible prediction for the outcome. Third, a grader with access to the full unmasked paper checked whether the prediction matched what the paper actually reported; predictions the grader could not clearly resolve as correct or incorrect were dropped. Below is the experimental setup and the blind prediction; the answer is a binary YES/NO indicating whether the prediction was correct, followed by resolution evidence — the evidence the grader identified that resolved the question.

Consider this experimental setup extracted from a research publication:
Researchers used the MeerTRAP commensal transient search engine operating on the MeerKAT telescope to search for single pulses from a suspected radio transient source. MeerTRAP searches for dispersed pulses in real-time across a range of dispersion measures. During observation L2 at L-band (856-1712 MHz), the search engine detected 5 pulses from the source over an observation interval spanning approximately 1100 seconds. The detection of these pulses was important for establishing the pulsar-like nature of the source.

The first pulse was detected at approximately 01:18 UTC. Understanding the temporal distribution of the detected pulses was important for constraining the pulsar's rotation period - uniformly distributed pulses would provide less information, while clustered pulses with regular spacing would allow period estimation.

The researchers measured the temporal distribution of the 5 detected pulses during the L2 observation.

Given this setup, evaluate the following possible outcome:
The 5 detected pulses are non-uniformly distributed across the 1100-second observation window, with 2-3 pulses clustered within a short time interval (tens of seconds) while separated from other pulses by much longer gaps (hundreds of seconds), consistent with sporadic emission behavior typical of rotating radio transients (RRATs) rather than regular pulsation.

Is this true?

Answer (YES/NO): NO